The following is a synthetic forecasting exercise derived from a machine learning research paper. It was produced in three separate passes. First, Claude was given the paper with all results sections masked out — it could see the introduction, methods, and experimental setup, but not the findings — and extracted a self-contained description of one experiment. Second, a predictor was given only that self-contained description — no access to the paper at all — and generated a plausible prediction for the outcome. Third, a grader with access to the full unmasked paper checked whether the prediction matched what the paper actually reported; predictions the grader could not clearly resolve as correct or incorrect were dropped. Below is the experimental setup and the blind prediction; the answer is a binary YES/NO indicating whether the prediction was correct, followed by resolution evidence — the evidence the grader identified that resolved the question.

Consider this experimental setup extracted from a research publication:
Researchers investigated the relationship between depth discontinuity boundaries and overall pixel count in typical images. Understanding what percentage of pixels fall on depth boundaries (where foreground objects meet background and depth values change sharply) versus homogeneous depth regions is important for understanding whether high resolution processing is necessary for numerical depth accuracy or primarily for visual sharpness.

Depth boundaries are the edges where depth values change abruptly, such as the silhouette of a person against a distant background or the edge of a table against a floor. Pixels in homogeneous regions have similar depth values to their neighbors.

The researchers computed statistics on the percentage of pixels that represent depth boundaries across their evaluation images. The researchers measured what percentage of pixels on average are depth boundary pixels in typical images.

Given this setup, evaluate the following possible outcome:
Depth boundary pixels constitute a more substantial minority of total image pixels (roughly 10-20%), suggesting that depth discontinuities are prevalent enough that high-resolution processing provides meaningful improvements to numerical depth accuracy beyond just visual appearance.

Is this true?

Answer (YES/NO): NO